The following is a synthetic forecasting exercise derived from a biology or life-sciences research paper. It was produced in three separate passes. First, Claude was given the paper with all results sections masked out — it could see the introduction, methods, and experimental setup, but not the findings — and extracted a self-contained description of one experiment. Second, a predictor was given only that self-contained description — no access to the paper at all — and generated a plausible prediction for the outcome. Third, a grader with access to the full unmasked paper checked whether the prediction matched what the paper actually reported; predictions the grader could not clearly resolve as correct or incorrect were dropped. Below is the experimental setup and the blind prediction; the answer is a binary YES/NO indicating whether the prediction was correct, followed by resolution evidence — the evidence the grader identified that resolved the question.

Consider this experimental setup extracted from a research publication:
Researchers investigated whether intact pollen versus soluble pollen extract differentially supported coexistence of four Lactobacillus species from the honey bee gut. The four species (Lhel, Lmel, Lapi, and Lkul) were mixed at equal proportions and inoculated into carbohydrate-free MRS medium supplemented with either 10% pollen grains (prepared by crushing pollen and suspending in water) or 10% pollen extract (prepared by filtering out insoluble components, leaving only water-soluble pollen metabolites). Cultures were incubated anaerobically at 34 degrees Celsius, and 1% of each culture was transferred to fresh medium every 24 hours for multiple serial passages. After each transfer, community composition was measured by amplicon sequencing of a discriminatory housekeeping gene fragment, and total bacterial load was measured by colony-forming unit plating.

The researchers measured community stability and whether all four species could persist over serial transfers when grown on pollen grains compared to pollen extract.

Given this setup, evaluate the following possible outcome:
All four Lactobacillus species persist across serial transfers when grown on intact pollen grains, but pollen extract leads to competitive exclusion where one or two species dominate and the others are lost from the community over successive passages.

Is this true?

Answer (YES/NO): NO